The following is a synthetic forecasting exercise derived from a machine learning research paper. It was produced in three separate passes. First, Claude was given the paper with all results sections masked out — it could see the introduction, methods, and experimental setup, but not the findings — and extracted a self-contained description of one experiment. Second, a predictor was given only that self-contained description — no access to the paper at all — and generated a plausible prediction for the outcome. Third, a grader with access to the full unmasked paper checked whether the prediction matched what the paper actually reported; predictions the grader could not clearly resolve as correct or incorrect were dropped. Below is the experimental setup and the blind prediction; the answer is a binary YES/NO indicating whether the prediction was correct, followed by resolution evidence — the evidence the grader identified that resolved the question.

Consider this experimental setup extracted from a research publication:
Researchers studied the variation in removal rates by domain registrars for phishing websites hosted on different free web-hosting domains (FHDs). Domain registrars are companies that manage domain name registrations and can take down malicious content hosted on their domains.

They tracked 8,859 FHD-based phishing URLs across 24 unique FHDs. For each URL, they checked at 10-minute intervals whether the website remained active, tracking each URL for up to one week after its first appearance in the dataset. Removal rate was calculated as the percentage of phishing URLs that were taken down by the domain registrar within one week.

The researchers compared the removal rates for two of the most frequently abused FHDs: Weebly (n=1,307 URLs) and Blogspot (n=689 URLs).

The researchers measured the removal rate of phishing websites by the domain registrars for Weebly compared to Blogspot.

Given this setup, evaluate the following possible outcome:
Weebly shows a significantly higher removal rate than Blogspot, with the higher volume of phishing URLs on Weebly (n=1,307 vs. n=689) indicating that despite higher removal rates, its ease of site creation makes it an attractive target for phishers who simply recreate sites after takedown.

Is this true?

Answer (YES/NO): YES